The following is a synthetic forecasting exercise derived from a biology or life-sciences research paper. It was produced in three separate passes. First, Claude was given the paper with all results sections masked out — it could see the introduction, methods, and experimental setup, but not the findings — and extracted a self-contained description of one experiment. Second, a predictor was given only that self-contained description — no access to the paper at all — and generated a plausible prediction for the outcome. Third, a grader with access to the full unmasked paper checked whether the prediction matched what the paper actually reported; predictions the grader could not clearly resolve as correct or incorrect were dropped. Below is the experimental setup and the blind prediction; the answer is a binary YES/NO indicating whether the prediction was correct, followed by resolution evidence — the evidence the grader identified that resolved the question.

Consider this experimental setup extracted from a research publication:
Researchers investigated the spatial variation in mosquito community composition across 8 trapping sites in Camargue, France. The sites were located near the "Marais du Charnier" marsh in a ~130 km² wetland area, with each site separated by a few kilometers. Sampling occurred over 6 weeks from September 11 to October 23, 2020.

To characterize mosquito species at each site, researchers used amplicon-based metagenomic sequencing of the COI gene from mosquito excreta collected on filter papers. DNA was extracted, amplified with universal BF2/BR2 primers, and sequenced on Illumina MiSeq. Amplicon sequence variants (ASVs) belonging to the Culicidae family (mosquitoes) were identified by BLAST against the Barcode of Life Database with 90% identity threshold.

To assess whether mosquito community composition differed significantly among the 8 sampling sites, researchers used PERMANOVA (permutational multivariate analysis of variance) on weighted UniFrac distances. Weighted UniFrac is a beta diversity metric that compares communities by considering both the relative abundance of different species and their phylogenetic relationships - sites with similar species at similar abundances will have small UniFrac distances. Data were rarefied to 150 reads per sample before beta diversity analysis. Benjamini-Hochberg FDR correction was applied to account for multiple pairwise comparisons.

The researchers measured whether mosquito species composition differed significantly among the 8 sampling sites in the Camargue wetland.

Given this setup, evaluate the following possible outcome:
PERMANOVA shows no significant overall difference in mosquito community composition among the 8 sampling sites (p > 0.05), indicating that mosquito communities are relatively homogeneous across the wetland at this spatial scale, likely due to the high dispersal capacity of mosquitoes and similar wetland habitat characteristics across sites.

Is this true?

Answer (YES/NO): YES